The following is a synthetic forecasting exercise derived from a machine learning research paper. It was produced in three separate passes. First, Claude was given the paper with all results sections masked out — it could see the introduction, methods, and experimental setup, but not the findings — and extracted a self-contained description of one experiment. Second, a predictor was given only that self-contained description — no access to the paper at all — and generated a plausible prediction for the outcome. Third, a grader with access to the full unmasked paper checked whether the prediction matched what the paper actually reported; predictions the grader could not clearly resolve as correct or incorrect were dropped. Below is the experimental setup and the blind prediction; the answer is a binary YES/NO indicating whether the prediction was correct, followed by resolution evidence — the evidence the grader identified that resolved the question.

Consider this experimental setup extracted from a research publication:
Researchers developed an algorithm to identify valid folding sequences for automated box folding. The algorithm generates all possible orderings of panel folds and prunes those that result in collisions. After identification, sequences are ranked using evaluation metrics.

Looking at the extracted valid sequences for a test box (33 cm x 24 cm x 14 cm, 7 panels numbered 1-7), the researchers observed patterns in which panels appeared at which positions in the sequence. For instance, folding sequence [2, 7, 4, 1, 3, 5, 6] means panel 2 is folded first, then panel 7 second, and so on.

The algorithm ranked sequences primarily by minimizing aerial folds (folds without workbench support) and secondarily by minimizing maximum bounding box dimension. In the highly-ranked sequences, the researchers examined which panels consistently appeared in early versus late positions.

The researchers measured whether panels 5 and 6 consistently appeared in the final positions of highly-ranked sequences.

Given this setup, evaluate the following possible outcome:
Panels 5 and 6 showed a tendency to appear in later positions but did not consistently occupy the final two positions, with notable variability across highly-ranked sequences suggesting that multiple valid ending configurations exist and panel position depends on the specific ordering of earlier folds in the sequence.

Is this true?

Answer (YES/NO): NO